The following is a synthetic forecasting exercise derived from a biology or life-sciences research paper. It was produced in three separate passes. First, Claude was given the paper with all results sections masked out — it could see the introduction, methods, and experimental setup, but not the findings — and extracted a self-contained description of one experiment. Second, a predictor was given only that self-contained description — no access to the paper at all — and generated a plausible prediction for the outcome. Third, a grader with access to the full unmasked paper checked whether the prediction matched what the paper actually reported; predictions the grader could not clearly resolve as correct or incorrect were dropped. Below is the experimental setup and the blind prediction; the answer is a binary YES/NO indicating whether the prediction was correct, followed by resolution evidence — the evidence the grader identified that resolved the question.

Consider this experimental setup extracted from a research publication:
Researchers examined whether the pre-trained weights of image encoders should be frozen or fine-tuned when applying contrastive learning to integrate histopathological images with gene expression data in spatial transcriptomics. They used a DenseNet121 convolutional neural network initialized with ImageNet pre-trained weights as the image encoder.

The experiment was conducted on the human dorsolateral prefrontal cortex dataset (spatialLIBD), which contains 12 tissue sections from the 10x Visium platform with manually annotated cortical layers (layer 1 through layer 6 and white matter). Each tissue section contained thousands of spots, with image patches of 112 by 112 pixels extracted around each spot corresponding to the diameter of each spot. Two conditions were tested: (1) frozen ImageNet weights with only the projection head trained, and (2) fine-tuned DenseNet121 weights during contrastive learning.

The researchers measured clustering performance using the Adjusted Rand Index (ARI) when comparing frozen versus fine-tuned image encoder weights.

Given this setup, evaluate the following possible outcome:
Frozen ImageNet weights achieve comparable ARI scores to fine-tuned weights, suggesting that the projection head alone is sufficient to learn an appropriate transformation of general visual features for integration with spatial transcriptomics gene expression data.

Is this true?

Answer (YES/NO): NO